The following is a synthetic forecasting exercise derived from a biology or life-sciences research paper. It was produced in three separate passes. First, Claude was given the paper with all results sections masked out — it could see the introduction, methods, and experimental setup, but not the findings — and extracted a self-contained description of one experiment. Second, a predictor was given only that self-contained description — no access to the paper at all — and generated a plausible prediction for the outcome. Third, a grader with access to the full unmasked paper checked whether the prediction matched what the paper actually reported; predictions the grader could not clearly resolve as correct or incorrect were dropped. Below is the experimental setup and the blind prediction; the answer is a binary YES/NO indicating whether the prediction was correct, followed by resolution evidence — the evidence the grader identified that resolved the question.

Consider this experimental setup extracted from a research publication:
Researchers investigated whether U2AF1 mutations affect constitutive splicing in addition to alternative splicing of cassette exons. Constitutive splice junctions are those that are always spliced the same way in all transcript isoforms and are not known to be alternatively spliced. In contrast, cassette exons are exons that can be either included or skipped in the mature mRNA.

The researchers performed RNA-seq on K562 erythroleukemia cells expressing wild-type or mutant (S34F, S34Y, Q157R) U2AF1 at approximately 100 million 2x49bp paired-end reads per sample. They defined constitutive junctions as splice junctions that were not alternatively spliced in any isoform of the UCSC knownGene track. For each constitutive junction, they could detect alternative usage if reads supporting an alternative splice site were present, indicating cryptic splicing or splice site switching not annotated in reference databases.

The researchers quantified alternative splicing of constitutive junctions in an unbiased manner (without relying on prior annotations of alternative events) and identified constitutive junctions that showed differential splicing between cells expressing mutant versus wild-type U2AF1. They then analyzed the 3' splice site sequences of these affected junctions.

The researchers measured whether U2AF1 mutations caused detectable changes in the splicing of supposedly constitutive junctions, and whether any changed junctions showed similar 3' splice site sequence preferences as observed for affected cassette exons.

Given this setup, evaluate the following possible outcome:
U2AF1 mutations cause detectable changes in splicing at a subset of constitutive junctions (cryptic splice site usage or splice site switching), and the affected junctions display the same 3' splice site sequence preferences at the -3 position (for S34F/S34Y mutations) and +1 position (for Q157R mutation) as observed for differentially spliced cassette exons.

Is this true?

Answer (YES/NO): YES